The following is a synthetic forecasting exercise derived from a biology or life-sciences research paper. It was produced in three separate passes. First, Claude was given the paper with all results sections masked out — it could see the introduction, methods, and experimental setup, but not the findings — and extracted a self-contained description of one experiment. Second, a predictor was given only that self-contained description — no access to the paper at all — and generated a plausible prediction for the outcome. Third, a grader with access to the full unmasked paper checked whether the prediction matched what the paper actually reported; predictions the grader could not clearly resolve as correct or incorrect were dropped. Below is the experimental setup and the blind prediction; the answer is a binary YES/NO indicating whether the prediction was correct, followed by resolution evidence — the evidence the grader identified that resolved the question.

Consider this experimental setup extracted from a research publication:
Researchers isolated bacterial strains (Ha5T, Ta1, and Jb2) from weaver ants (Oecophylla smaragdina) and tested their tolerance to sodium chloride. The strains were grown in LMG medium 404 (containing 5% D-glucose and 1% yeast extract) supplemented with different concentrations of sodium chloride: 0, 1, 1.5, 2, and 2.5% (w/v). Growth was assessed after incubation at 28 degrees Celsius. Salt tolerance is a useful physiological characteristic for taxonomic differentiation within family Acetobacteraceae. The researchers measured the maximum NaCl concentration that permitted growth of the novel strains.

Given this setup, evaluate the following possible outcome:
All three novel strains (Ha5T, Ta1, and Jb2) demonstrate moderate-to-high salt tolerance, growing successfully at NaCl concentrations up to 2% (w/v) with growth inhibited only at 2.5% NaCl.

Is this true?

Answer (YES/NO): NO